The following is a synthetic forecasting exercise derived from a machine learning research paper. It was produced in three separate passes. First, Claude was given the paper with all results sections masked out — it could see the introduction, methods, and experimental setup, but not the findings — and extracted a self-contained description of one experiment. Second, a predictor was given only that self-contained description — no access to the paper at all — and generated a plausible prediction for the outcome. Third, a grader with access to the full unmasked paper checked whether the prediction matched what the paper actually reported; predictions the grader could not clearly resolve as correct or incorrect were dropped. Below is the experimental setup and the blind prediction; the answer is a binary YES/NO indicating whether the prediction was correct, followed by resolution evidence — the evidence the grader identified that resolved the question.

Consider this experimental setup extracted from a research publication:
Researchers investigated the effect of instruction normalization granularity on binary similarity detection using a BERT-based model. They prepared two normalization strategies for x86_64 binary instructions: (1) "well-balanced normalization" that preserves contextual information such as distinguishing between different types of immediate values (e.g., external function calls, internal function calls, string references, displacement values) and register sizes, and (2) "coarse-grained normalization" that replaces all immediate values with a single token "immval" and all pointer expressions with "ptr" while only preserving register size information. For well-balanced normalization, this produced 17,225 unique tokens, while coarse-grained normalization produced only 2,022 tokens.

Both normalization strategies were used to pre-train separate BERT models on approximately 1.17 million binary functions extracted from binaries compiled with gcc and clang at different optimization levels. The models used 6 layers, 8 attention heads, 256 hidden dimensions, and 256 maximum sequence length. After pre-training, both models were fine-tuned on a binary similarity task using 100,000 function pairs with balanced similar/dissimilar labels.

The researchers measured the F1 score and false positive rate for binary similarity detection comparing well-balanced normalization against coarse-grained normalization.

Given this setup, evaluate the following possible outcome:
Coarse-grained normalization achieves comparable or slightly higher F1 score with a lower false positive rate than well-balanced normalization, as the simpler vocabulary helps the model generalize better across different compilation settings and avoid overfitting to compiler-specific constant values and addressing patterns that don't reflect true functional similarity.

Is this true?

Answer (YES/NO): NO